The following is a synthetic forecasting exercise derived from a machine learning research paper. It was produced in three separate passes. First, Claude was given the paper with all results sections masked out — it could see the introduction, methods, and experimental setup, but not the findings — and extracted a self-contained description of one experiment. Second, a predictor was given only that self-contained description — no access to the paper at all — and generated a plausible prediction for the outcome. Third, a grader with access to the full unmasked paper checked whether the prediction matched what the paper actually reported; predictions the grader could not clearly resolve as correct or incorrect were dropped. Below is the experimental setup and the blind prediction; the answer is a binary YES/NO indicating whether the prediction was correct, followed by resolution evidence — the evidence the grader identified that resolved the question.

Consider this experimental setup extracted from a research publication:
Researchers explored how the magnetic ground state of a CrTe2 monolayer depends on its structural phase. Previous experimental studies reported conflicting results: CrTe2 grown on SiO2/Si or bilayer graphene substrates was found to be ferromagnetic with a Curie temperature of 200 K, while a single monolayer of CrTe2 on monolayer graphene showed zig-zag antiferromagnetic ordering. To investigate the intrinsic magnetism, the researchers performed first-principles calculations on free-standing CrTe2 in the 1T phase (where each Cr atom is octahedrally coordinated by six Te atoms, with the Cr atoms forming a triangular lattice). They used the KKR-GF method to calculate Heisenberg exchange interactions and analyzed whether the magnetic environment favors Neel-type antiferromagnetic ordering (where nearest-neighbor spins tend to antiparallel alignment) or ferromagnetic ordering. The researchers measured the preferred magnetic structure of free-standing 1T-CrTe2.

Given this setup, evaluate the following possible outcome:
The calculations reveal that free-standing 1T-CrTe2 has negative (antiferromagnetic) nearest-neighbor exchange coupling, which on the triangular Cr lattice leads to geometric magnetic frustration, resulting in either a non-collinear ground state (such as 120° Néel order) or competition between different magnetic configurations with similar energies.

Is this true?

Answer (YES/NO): YES